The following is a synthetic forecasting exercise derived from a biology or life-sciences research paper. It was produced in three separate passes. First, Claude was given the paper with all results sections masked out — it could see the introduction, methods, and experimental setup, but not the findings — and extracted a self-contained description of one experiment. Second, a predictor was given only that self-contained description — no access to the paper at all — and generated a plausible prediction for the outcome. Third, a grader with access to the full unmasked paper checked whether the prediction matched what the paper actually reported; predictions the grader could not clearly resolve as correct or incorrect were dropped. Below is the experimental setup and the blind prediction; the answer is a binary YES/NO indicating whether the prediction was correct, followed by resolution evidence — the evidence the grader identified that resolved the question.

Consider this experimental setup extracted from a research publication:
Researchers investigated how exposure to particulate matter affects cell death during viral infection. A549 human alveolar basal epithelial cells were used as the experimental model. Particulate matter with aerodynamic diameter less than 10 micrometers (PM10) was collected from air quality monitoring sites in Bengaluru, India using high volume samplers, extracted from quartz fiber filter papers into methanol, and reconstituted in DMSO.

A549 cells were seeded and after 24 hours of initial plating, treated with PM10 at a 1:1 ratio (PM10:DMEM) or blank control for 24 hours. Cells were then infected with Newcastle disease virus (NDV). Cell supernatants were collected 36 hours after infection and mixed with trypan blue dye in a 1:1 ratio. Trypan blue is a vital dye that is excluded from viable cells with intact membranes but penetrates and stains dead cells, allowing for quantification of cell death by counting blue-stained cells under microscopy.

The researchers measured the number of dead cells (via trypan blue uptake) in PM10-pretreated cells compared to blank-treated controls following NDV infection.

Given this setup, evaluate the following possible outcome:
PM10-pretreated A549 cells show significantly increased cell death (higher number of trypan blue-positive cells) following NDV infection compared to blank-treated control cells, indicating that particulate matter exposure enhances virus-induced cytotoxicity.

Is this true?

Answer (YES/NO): YES